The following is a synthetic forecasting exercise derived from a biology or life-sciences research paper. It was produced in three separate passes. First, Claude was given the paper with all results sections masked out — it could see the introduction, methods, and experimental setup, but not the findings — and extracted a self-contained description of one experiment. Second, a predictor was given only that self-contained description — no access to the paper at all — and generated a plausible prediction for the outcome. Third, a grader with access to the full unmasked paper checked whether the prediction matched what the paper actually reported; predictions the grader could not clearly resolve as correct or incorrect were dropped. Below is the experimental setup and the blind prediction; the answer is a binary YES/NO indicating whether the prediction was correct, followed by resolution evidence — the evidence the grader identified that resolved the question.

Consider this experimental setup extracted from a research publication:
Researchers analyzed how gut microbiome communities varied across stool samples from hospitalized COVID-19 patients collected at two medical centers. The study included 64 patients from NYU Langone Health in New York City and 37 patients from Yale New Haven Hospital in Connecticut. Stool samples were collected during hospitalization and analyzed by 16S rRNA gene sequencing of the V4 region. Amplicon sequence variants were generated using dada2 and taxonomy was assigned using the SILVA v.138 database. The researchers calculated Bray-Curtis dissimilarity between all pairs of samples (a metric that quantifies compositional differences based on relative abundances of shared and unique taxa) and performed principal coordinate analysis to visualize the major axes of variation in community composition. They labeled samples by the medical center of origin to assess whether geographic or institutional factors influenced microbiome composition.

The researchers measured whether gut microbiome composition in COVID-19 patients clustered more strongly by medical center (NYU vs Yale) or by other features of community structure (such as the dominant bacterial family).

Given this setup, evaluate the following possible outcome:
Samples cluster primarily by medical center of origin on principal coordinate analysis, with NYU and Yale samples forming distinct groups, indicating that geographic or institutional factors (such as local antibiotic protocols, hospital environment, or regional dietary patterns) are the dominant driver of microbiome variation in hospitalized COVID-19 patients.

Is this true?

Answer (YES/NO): NO